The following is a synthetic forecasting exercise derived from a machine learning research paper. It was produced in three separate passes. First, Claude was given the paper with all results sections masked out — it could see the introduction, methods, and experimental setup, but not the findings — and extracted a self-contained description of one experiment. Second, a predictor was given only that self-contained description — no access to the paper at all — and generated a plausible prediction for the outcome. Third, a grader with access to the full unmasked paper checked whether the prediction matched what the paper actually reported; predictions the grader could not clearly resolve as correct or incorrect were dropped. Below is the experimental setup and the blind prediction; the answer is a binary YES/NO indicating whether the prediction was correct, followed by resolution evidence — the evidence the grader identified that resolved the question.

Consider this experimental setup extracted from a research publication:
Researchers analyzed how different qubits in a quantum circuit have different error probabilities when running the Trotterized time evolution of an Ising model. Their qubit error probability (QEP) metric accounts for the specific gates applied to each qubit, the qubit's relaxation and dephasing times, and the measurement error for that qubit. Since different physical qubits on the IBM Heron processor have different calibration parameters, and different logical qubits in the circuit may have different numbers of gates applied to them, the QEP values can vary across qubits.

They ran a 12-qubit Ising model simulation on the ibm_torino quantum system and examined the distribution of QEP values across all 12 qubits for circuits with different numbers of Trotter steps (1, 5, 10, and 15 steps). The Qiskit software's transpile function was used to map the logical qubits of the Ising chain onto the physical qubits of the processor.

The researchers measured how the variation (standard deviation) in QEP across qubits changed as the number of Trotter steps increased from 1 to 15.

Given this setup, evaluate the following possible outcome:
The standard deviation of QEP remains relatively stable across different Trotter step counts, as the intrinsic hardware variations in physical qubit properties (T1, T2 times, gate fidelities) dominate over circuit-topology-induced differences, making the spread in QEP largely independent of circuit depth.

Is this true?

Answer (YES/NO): NO